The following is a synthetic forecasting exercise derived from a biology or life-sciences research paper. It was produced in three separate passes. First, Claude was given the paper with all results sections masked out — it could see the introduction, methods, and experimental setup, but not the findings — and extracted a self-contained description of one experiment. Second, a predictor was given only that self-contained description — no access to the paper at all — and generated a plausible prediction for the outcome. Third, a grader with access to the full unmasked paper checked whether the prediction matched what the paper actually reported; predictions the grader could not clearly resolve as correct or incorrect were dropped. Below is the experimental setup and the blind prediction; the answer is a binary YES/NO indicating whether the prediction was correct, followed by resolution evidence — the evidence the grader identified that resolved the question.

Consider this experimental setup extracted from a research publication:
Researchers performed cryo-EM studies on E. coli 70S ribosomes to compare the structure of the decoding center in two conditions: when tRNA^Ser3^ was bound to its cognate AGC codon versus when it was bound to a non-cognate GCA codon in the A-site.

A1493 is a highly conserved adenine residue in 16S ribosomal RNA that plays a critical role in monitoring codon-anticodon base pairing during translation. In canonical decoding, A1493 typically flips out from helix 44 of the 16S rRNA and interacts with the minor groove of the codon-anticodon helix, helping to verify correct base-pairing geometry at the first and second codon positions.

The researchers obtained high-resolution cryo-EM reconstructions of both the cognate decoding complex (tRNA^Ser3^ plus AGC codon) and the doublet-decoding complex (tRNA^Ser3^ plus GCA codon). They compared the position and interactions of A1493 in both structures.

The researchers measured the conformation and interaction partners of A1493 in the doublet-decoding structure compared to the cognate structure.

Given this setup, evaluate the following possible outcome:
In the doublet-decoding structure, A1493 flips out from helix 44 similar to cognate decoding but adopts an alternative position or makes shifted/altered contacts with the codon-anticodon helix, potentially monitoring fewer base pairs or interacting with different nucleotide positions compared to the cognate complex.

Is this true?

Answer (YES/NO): YES